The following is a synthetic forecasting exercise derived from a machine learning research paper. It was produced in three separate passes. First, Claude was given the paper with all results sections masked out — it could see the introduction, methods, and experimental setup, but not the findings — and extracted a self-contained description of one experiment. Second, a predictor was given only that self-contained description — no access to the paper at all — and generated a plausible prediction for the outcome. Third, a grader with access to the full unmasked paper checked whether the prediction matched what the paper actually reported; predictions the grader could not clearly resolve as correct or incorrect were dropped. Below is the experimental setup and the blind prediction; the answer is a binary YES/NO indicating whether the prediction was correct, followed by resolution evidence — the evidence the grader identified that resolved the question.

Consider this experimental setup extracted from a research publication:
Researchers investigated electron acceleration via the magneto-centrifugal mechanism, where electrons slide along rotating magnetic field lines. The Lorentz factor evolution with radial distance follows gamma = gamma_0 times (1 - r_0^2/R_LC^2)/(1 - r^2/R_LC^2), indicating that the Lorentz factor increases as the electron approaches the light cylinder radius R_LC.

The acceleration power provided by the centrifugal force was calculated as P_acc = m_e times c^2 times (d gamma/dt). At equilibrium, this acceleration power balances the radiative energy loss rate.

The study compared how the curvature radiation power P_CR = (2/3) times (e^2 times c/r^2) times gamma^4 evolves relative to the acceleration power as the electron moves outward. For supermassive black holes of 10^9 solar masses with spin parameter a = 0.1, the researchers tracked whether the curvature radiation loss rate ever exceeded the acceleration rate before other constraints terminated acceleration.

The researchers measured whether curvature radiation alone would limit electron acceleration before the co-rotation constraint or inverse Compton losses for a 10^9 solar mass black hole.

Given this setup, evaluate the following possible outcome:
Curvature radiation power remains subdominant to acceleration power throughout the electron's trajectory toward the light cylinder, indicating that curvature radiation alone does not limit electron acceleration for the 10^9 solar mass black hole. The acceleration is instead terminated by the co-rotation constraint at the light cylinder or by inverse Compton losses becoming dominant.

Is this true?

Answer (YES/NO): YES